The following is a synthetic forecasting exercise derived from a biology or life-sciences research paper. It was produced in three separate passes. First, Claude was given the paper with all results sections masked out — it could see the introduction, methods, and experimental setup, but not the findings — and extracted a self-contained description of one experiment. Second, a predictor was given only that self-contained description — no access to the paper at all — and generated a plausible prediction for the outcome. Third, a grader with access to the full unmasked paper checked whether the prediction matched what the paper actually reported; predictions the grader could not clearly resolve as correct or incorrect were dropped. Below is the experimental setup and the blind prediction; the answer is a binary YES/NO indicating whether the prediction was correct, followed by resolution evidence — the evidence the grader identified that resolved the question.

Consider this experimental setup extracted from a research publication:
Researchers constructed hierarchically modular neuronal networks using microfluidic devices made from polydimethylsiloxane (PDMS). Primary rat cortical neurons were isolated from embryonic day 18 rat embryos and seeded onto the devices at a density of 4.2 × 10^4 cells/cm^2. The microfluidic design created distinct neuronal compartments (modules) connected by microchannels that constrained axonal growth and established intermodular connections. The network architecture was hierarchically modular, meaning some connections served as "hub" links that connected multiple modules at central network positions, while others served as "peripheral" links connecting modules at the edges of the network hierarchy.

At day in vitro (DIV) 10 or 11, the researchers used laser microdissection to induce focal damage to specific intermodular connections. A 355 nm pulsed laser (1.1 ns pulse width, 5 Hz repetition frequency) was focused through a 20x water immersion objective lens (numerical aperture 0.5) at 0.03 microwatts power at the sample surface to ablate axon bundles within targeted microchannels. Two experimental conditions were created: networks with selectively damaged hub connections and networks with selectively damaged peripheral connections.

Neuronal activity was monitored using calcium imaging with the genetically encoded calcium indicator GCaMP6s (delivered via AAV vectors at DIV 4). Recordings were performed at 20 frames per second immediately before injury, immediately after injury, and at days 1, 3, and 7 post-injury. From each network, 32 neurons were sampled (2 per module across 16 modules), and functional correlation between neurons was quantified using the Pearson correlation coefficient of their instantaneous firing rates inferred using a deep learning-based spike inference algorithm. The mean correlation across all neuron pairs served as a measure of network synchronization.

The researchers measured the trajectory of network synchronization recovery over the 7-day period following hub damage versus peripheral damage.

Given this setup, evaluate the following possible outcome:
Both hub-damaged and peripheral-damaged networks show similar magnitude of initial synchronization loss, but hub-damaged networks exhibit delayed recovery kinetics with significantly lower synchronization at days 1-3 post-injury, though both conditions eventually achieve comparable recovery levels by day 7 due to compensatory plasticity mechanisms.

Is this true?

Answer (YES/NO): NO